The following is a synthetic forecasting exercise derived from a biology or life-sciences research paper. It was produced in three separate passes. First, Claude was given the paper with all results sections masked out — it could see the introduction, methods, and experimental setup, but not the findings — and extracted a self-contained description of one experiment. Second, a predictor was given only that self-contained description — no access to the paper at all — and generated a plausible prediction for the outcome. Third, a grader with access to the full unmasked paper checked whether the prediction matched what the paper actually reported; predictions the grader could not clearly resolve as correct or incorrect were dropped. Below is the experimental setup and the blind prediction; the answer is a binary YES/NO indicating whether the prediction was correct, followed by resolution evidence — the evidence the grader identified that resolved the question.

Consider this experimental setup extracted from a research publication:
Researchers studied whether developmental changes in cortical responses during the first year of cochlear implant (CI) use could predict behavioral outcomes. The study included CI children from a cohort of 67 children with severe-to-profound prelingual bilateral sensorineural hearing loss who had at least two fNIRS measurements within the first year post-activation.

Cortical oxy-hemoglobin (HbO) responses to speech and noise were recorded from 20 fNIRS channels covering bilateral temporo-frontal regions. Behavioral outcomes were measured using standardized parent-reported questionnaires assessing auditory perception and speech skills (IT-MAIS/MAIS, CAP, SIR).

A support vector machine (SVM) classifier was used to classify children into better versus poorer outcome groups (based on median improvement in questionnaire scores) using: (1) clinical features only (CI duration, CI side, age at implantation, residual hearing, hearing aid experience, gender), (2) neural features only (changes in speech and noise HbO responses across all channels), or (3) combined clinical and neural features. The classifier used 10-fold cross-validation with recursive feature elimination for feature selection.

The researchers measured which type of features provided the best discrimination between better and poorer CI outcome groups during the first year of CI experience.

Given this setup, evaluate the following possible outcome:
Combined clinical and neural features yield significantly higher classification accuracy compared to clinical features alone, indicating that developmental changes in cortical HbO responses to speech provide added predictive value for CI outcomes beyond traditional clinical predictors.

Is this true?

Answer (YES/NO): YES